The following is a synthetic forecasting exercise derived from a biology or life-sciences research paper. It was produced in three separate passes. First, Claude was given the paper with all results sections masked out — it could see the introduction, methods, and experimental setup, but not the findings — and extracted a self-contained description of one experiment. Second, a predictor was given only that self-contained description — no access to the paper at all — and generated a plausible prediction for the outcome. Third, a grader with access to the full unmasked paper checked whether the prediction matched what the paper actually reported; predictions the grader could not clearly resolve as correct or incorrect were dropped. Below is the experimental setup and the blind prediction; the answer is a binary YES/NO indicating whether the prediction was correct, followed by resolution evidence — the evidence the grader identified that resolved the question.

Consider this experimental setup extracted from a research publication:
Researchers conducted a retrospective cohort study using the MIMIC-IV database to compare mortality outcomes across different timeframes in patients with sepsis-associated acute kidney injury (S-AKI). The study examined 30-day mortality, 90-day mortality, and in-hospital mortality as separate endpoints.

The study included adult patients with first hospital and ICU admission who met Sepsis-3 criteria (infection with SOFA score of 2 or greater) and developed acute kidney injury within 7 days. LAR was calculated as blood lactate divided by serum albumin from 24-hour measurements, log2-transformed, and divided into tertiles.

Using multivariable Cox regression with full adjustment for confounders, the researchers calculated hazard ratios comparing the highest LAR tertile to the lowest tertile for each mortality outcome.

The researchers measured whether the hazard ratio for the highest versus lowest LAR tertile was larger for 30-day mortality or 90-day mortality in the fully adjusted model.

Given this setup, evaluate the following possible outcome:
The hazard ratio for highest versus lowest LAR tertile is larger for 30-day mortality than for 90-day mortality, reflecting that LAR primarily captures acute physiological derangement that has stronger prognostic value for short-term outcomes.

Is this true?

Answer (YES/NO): YES